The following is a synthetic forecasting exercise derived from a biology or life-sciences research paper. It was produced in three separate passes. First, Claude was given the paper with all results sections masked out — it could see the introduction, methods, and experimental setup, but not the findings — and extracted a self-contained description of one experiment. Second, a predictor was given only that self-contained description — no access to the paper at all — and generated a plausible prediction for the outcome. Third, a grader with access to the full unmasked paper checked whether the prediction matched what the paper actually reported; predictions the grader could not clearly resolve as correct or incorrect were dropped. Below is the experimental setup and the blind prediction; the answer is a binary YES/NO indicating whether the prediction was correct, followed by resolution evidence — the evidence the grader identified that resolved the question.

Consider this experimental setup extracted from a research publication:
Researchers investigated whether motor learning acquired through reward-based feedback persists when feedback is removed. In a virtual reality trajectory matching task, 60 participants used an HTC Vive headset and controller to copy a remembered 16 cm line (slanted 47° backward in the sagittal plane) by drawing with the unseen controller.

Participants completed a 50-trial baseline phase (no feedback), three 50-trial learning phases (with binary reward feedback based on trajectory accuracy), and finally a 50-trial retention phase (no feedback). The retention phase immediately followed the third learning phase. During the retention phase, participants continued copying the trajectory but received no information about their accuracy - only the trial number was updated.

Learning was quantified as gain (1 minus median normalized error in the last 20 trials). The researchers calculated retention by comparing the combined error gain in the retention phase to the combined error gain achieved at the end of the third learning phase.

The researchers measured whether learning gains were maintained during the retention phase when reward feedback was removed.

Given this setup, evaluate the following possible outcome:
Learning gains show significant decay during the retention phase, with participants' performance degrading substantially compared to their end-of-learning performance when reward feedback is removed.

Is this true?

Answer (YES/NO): NO